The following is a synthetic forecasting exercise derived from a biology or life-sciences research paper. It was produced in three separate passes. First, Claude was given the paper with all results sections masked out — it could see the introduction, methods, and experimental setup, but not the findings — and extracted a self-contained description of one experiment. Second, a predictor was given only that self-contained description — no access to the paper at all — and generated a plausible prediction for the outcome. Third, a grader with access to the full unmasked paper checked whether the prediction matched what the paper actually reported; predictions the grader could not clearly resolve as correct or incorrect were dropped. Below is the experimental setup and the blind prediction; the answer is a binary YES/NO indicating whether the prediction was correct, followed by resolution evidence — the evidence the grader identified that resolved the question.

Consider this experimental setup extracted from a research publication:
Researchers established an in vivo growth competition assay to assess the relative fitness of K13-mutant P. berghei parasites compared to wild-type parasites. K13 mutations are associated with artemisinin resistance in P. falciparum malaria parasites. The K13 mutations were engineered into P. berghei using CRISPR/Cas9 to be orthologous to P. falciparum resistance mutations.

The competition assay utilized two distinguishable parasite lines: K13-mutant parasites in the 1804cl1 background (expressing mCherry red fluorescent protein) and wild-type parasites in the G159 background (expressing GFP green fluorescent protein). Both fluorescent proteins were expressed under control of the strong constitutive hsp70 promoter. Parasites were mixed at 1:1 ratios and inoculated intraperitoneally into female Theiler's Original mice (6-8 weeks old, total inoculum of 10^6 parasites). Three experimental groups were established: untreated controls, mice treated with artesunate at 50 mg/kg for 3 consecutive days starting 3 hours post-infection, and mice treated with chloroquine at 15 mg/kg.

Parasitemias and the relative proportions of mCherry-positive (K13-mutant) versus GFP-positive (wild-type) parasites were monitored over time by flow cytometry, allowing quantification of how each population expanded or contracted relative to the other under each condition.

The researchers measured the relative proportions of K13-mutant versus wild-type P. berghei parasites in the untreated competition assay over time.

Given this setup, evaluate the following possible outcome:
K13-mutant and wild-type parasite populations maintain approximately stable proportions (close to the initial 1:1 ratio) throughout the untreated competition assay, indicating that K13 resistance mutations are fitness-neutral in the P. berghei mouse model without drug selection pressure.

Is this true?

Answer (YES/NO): NO